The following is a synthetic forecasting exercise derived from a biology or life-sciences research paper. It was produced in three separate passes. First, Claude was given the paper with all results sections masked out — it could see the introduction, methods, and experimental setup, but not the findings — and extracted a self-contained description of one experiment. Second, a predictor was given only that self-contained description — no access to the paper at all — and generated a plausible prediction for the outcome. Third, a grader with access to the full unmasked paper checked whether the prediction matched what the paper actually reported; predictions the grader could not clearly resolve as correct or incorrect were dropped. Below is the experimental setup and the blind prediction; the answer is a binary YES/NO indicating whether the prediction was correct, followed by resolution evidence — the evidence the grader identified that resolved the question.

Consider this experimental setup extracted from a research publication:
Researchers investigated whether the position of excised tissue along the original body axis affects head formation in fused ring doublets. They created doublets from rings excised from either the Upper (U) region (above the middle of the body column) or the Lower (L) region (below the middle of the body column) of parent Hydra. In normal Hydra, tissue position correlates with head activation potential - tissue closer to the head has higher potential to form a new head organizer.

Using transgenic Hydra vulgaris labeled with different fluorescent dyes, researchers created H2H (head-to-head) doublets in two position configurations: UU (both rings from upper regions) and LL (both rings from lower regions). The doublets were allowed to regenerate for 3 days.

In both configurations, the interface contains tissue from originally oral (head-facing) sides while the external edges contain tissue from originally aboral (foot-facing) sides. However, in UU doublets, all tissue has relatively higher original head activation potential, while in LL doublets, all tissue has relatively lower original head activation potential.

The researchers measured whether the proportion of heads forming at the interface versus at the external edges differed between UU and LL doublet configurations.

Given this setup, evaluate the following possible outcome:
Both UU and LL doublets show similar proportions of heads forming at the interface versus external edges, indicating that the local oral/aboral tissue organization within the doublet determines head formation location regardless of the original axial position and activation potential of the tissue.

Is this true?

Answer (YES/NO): YES